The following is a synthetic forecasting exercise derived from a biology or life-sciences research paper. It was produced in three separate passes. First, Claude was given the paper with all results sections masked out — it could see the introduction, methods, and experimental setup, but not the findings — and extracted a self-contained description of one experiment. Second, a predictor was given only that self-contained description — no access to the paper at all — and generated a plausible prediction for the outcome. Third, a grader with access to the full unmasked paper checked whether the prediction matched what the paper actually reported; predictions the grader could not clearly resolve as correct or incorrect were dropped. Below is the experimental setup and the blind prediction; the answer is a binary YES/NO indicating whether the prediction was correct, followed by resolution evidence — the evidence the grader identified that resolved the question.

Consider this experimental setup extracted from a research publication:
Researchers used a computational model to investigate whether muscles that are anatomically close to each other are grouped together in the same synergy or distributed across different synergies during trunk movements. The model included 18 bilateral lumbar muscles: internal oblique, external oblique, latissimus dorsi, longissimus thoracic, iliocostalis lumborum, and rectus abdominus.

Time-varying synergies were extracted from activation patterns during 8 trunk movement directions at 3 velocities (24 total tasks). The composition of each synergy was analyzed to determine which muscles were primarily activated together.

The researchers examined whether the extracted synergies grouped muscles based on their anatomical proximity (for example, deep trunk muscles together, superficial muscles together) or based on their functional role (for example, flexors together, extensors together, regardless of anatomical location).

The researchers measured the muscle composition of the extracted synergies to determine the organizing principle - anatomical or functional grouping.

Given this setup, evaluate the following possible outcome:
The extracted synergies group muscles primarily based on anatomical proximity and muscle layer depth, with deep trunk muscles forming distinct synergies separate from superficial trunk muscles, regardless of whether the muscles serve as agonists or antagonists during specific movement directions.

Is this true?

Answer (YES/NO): NO